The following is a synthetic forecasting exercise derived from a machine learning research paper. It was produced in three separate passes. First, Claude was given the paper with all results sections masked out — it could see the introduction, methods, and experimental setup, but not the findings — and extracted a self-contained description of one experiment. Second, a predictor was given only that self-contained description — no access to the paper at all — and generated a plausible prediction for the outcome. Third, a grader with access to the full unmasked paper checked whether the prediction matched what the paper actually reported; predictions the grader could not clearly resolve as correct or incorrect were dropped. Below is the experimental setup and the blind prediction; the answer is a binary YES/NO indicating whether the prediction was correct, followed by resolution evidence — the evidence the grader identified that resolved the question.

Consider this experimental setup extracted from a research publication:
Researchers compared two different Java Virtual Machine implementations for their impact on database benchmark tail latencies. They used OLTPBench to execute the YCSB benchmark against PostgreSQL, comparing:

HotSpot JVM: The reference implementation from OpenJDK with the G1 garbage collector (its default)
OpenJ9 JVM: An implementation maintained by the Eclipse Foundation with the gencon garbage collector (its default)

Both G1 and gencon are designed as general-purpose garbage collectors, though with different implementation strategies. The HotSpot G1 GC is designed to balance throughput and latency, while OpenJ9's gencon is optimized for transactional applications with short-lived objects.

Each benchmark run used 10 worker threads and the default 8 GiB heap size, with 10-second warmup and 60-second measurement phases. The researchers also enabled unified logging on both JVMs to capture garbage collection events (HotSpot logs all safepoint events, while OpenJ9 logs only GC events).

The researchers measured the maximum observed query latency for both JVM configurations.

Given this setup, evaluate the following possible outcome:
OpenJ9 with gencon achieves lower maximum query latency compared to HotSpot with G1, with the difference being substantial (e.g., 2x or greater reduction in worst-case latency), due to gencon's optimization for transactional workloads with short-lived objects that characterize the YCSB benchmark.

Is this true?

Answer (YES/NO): NO